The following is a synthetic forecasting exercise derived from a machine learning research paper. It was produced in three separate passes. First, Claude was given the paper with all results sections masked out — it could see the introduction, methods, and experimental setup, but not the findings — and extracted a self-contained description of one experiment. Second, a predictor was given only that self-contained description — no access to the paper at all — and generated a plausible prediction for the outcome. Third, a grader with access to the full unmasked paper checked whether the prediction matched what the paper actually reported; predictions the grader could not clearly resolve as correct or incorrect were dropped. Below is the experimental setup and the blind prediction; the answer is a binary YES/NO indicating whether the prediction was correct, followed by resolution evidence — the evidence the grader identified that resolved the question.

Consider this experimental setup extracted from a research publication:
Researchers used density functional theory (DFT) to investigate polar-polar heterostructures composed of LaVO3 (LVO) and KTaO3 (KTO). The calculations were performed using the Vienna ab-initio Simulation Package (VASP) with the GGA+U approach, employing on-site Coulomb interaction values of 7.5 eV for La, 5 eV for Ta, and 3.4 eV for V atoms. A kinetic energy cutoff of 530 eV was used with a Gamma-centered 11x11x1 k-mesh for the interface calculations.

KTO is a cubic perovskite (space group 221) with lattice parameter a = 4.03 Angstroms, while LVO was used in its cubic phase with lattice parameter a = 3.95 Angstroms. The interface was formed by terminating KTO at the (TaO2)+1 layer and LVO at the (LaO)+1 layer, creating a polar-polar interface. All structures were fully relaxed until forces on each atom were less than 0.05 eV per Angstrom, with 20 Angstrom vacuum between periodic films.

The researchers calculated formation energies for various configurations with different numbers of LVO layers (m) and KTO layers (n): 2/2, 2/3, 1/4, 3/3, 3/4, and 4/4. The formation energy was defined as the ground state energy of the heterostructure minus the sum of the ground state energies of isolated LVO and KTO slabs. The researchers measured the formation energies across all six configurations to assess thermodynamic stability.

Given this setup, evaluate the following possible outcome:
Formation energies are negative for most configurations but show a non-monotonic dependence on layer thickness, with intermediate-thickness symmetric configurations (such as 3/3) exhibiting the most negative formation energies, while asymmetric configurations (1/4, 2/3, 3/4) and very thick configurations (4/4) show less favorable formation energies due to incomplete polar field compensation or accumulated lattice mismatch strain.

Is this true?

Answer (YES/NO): YES